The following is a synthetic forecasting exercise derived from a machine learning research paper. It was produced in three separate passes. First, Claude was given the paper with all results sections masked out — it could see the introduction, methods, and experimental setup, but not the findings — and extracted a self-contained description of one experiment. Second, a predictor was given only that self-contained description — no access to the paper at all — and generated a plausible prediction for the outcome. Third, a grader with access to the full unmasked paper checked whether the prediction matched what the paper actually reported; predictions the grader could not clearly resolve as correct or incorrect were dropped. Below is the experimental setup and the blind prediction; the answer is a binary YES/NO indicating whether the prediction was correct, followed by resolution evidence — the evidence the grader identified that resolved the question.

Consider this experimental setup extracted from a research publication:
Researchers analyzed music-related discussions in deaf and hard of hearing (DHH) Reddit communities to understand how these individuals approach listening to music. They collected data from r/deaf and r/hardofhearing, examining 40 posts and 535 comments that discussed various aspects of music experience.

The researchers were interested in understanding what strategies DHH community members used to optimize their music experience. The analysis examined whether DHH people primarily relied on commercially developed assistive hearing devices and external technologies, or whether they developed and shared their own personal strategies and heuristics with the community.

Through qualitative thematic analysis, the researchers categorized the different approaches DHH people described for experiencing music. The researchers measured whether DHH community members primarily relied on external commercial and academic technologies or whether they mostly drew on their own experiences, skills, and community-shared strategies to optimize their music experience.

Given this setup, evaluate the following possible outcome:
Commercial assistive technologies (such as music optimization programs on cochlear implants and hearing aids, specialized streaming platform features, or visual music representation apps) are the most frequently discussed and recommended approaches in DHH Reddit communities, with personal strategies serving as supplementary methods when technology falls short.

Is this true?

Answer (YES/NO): NO